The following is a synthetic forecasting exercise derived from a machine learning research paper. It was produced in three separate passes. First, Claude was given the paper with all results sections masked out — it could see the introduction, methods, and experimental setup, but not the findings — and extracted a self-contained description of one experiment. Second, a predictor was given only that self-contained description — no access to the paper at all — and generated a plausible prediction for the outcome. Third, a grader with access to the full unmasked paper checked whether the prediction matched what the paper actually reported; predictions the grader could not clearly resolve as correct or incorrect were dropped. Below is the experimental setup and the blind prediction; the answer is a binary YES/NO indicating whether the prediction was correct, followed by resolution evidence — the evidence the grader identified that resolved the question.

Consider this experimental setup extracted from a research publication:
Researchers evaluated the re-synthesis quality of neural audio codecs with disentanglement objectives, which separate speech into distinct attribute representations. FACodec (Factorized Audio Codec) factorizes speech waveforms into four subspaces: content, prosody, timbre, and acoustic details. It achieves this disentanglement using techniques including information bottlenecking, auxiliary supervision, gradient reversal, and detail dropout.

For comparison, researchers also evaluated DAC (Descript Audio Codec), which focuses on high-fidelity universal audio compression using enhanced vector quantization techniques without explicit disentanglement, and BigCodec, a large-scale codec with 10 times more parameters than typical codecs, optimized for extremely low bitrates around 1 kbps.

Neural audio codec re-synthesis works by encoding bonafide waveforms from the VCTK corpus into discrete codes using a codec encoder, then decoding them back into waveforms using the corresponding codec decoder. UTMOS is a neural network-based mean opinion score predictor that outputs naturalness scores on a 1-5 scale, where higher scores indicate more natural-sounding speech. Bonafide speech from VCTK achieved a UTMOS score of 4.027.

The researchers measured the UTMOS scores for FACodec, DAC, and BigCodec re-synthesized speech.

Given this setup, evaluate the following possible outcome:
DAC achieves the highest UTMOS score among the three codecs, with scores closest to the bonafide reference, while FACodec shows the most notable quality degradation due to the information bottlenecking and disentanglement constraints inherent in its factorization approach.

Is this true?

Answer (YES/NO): NO